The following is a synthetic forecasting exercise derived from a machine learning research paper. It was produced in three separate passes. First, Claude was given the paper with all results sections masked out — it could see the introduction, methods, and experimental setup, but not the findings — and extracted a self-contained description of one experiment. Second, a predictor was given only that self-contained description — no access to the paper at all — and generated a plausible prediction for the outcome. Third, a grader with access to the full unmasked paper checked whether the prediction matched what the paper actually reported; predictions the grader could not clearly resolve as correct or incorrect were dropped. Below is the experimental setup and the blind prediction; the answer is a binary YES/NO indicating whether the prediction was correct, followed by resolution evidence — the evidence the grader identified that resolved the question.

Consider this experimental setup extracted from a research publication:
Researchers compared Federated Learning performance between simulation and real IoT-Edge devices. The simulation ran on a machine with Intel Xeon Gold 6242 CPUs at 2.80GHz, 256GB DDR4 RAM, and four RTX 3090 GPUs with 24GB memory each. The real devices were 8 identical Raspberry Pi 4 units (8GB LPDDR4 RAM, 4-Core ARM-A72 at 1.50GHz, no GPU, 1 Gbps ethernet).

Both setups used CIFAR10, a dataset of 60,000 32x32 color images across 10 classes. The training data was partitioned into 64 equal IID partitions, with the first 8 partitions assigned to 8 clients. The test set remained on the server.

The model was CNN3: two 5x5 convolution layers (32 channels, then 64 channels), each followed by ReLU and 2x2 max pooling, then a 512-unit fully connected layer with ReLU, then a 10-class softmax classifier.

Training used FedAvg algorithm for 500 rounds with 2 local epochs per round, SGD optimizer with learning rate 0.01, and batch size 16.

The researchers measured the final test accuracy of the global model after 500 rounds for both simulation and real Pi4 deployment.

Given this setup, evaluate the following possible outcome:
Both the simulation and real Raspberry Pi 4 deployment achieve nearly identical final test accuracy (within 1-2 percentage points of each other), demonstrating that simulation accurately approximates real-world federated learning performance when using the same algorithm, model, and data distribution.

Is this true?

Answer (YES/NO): YES